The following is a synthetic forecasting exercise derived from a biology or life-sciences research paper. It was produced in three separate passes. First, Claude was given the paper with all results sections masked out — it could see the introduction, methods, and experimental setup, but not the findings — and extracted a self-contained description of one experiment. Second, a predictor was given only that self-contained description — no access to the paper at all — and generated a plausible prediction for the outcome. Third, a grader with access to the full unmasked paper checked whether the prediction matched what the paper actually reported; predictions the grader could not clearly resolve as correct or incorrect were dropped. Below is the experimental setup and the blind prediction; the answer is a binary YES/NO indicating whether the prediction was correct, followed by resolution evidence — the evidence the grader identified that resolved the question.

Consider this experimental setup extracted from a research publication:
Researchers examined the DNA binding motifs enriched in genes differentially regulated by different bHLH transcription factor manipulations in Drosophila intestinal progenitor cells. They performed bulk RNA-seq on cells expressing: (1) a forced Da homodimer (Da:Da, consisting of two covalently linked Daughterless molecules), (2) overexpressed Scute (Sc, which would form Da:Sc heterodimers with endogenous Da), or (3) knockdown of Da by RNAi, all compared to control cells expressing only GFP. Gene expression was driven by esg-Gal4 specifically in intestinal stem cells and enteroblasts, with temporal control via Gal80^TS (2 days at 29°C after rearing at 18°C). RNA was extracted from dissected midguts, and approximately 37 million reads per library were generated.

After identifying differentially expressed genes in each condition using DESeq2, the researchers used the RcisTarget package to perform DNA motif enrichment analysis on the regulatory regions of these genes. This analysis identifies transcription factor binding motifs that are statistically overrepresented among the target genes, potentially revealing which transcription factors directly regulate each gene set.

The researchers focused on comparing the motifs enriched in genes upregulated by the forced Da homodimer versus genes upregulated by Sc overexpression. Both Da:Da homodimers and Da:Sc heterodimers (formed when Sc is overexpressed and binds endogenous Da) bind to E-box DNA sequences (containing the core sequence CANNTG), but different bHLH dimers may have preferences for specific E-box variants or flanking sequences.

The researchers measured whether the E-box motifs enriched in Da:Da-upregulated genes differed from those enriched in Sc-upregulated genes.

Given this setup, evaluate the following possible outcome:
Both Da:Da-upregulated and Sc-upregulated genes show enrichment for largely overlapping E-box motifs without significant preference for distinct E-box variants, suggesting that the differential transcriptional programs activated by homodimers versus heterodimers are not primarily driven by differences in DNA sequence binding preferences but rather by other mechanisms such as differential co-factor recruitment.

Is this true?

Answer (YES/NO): NO